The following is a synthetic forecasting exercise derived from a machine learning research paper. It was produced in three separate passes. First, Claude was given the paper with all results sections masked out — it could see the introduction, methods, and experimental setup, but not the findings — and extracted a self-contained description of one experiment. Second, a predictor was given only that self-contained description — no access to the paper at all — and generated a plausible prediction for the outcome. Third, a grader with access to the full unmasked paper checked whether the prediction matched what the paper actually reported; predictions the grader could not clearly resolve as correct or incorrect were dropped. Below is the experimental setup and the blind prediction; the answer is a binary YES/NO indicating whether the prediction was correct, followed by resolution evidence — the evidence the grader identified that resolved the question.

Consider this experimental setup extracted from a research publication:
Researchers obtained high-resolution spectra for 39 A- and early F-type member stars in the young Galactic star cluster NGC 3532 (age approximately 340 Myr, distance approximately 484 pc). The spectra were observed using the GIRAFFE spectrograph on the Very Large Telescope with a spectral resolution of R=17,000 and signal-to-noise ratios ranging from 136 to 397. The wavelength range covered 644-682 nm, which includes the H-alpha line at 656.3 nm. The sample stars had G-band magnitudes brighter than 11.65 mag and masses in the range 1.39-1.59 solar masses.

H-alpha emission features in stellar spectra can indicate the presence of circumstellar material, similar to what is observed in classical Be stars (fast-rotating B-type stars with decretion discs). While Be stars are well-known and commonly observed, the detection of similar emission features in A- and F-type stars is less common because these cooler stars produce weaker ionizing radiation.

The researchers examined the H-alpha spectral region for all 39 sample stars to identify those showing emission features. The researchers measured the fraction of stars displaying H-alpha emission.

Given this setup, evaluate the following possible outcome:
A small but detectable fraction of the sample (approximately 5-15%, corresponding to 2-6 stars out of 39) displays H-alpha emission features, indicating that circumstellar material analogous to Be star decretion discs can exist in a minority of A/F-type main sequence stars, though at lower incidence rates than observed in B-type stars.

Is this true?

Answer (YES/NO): NO